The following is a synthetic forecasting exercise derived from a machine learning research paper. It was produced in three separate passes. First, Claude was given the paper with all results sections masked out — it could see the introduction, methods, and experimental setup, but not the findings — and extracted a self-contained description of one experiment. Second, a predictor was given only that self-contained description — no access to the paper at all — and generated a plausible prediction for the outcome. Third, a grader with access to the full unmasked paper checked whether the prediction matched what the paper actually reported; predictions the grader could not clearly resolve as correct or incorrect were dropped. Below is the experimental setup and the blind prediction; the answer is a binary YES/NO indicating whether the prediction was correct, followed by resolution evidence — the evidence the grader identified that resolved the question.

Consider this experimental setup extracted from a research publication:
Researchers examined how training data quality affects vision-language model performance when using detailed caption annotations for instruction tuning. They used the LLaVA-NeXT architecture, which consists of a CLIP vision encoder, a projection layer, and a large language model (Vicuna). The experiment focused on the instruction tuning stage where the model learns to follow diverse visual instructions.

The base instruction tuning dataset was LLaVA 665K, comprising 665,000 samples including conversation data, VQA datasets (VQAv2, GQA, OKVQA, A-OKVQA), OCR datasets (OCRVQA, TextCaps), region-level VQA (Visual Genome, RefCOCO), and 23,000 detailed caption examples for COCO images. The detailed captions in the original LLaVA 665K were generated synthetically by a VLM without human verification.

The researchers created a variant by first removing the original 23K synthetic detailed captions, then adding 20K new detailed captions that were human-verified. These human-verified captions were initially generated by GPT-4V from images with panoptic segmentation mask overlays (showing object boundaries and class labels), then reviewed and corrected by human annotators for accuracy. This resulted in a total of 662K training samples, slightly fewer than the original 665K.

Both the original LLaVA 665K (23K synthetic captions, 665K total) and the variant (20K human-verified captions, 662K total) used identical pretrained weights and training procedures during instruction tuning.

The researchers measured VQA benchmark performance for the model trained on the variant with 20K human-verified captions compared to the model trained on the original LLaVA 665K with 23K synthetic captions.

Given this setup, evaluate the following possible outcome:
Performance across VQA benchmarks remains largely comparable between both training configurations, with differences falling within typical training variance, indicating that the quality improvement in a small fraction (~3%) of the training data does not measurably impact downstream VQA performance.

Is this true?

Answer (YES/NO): NO